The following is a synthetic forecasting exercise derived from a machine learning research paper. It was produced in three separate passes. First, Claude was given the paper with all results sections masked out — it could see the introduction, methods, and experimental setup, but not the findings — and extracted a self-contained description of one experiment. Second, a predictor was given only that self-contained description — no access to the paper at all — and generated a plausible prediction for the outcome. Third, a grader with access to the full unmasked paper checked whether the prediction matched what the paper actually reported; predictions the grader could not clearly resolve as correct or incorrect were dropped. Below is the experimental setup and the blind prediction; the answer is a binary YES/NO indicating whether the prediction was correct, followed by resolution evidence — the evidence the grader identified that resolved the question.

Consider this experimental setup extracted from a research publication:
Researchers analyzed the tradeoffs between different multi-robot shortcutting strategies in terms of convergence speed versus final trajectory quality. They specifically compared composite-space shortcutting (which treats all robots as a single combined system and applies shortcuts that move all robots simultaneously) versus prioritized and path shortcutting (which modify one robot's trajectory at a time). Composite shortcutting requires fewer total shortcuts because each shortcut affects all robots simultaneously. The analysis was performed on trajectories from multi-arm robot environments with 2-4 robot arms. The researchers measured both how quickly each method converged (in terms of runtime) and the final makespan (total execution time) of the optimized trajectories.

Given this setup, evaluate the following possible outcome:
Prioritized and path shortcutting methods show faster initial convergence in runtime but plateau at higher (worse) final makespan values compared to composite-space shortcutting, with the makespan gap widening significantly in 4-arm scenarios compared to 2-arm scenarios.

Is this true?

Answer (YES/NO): NO